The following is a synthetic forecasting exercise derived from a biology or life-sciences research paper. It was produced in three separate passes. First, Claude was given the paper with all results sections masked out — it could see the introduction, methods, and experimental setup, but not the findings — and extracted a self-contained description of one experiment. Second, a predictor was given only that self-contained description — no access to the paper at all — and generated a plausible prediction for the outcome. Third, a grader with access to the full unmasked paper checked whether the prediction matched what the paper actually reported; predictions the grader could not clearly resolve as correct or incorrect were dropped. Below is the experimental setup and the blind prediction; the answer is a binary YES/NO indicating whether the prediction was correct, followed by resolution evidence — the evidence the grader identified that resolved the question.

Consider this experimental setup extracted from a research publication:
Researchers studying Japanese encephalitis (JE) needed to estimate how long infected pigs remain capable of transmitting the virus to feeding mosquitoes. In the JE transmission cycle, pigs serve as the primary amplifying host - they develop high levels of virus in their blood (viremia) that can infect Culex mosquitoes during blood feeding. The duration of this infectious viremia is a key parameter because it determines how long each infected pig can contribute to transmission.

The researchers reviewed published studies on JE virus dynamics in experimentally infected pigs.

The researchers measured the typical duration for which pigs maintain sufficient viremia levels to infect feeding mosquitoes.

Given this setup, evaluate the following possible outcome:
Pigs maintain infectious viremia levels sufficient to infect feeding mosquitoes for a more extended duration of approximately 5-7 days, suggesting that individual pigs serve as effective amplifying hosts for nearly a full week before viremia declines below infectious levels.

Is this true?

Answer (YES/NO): NO